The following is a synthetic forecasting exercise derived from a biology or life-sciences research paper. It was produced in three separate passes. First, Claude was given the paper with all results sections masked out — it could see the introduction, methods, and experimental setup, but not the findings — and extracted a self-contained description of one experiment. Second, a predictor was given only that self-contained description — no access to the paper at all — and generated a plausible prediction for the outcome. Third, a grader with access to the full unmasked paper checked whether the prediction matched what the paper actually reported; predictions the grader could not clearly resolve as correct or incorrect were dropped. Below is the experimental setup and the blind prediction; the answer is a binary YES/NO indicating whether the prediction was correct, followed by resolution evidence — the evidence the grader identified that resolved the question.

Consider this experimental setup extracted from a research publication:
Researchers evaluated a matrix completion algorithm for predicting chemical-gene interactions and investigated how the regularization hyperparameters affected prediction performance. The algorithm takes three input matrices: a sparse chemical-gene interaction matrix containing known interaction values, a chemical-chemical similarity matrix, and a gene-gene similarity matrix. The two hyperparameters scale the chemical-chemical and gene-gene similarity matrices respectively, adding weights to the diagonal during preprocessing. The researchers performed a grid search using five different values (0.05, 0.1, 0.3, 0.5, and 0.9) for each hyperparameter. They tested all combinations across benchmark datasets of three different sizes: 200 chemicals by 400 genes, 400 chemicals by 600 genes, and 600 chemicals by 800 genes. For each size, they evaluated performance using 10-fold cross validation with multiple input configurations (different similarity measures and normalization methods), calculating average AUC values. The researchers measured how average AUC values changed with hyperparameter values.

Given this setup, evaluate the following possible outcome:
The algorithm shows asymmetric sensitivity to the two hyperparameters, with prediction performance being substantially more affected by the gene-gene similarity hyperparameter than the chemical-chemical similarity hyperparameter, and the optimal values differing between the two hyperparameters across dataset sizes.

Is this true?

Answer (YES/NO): NO